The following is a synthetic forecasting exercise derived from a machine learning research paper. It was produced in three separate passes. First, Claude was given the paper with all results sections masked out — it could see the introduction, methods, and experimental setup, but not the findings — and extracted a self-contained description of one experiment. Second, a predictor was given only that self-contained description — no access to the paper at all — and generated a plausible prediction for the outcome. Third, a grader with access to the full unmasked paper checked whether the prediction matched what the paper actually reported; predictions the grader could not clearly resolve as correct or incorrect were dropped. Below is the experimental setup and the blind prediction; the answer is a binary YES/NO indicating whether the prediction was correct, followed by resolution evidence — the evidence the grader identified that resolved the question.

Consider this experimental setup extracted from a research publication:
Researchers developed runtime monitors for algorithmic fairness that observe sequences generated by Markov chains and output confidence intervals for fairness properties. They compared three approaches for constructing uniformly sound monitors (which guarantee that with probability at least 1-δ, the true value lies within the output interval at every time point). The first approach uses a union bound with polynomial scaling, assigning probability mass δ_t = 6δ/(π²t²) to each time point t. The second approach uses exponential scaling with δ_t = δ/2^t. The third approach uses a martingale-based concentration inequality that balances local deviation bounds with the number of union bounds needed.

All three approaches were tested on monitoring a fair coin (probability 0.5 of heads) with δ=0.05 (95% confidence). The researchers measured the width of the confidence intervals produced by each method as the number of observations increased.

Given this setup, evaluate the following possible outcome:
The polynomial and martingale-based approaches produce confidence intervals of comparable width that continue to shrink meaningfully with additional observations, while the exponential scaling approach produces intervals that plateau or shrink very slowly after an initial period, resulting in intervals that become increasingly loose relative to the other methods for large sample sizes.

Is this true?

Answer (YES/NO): NO